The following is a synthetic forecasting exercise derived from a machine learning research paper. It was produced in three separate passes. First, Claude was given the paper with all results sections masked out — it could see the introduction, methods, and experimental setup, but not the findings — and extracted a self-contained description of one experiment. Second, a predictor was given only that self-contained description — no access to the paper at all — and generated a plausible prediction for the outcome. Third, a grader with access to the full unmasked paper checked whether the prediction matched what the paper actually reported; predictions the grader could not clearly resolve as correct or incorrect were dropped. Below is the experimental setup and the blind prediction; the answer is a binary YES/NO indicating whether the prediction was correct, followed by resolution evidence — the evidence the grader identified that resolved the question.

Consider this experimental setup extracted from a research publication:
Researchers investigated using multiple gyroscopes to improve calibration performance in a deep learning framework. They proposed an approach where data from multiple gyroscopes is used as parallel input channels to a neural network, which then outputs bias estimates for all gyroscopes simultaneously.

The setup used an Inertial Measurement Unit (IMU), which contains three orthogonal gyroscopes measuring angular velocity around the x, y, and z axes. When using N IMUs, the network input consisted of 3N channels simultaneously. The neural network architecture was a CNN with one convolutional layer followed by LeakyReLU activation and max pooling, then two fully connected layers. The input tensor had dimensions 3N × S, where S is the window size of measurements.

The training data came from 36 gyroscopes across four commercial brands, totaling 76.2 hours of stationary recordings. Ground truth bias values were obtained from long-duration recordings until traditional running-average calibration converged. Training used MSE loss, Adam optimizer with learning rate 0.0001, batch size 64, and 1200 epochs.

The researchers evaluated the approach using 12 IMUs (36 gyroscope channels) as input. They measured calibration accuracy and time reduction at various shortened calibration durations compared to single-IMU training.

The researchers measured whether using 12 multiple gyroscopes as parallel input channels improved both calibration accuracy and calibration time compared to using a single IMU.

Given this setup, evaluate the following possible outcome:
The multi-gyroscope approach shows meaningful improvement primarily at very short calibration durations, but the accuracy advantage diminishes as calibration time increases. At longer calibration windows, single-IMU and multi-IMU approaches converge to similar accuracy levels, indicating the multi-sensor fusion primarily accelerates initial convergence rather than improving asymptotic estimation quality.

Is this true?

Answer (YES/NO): NO